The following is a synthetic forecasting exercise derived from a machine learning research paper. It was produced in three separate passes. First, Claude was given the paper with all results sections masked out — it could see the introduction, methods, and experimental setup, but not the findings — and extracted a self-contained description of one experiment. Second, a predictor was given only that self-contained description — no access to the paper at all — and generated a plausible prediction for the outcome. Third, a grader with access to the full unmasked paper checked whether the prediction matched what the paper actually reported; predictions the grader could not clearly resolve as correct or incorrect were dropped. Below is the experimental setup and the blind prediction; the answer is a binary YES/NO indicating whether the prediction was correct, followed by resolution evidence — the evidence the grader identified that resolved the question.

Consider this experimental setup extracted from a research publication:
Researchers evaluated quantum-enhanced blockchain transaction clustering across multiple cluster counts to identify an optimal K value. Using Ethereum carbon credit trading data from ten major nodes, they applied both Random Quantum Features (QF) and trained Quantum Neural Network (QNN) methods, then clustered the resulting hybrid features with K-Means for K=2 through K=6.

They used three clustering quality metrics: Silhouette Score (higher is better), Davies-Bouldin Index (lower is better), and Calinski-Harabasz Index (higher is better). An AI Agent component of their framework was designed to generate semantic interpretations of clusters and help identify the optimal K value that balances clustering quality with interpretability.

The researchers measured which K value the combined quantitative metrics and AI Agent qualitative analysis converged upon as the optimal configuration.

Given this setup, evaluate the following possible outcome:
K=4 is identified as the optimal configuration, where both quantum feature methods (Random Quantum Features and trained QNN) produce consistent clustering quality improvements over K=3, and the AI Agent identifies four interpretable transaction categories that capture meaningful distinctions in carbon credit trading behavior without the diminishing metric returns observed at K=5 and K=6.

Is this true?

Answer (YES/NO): NO